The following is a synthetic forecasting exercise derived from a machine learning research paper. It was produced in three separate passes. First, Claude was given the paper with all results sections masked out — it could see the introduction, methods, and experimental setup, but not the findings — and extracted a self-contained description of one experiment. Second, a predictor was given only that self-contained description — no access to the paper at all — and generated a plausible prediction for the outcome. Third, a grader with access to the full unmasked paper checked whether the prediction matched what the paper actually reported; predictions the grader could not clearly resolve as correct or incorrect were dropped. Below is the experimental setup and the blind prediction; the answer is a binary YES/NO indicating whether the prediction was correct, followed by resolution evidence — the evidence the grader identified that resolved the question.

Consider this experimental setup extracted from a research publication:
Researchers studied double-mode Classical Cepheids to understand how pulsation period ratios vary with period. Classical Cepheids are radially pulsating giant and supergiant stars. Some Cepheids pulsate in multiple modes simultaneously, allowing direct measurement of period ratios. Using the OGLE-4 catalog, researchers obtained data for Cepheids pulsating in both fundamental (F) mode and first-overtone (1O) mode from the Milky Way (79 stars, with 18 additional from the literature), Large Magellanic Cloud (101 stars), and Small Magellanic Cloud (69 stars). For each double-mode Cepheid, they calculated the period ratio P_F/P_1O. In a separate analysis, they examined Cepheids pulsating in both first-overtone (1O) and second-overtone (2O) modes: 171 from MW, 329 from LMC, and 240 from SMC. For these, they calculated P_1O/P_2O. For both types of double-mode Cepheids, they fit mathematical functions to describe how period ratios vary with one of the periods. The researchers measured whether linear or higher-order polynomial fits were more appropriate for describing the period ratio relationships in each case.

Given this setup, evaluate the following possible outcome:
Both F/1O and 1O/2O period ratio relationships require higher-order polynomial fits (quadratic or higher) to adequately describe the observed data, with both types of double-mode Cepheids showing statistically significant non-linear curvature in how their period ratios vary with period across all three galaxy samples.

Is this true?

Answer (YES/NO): NO